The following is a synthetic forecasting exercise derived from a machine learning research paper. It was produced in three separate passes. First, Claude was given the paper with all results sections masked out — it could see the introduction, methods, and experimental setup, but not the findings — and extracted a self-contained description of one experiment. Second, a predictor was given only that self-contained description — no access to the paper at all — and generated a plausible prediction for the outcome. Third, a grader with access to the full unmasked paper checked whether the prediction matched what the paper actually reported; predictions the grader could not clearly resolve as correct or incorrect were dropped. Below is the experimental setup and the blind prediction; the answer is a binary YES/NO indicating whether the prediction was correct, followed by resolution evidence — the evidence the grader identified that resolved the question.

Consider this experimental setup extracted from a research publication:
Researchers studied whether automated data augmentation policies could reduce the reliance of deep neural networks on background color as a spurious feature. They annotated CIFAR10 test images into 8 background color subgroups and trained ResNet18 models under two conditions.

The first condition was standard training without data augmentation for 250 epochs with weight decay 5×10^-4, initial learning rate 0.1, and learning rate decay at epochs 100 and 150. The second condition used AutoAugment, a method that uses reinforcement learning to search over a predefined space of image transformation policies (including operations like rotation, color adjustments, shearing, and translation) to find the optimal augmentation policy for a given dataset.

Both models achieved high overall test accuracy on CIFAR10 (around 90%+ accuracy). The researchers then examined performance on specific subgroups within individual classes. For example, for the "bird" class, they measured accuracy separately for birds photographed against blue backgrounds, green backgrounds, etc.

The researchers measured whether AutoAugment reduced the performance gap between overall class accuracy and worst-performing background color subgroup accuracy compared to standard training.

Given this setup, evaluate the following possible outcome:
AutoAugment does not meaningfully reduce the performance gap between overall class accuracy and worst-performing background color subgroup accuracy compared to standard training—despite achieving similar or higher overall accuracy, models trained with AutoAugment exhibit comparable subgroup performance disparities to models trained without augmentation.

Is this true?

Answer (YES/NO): YES